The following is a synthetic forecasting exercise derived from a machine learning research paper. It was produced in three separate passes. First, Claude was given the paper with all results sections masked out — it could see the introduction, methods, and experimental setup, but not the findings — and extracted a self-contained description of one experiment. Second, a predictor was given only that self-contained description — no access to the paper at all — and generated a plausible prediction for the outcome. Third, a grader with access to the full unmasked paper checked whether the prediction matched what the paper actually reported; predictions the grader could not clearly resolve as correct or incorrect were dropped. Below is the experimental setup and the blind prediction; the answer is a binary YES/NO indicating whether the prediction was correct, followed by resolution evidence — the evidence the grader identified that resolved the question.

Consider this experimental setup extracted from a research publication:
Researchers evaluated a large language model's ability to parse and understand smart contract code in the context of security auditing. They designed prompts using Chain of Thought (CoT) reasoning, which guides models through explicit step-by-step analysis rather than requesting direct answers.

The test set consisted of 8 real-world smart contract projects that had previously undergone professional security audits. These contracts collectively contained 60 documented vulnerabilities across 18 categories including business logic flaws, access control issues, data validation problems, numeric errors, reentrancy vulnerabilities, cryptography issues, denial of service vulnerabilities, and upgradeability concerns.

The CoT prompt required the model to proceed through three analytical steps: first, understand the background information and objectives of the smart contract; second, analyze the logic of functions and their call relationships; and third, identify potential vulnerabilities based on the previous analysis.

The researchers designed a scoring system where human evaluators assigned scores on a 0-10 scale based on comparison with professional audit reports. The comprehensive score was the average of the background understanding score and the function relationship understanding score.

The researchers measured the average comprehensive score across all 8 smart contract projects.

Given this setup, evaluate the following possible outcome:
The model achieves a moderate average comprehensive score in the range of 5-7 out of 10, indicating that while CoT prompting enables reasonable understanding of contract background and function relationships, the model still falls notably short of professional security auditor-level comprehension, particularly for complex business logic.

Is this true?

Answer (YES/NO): YES